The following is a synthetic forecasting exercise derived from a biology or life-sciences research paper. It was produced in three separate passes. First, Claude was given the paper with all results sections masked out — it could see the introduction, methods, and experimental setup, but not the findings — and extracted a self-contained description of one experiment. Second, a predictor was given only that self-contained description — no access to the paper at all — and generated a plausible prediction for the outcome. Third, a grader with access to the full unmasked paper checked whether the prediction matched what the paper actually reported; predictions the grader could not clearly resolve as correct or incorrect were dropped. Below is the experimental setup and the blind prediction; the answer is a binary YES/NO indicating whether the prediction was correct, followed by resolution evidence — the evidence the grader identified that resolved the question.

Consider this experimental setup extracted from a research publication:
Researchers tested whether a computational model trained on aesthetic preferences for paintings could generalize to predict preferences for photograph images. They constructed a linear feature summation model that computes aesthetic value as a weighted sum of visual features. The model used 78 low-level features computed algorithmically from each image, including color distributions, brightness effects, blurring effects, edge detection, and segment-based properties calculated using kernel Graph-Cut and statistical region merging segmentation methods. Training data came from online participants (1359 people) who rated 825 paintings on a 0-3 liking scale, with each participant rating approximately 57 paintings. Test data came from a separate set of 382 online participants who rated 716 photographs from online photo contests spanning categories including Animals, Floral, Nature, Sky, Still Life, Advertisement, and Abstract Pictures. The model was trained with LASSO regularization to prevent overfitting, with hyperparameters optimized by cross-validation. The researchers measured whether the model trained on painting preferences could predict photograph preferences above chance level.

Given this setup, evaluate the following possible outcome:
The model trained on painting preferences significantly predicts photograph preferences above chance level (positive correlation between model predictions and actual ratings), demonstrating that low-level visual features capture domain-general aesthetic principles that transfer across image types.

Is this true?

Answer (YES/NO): YES